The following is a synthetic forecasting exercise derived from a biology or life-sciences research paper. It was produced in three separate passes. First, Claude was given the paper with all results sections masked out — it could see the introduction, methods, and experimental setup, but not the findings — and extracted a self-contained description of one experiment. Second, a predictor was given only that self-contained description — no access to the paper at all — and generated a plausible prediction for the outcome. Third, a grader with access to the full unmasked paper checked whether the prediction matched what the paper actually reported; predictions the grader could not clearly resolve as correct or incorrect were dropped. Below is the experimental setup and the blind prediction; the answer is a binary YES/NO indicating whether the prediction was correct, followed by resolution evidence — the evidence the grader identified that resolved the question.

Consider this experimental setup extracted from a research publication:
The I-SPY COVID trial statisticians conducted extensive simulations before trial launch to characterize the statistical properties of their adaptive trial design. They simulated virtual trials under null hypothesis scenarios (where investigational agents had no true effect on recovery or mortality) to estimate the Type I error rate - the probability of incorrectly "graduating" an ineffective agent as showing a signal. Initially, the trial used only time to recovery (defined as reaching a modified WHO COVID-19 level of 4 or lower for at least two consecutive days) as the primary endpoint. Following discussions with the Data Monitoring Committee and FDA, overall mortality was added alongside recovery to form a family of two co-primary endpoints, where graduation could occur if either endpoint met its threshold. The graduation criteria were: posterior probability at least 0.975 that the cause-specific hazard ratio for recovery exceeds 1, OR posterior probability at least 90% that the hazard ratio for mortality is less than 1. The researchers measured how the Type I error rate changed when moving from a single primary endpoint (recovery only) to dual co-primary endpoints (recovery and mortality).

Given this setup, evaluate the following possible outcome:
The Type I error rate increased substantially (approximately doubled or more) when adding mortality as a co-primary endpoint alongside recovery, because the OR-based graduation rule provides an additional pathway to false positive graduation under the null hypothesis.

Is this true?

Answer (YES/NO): YES